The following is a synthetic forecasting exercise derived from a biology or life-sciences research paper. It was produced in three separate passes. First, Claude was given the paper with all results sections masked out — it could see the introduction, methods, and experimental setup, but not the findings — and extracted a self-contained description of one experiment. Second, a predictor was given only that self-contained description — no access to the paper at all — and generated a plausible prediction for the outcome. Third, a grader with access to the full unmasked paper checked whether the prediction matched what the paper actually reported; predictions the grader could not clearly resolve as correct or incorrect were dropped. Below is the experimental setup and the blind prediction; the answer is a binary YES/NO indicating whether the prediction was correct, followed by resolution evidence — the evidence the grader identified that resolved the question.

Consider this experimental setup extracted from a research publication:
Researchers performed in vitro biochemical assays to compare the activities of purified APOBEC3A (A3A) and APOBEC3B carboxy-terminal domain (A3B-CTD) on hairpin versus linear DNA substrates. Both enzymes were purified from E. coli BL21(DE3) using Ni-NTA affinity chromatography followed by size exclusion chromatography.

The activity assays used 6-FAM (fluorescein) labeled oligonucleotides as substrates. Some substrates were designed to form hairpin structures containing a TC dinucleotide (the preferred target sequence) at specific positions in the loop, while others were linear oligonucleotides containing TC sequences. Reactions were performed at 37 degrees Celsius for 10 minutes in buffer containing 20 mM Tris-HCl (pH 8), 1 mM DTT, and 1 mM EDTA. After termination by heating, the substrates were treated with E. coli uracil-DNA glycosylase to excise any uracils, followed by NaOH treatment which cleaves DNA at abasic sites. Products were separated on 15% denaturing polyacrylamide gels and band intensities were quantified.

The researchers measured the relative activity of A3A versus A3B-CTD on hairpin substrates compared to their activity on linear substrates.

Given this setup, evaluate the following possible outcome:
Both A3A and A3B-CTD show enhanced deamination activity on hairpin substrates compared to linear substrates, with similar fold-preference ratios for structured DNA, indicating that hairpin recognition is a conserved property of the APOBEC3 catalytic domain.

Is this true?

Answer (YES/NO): YES